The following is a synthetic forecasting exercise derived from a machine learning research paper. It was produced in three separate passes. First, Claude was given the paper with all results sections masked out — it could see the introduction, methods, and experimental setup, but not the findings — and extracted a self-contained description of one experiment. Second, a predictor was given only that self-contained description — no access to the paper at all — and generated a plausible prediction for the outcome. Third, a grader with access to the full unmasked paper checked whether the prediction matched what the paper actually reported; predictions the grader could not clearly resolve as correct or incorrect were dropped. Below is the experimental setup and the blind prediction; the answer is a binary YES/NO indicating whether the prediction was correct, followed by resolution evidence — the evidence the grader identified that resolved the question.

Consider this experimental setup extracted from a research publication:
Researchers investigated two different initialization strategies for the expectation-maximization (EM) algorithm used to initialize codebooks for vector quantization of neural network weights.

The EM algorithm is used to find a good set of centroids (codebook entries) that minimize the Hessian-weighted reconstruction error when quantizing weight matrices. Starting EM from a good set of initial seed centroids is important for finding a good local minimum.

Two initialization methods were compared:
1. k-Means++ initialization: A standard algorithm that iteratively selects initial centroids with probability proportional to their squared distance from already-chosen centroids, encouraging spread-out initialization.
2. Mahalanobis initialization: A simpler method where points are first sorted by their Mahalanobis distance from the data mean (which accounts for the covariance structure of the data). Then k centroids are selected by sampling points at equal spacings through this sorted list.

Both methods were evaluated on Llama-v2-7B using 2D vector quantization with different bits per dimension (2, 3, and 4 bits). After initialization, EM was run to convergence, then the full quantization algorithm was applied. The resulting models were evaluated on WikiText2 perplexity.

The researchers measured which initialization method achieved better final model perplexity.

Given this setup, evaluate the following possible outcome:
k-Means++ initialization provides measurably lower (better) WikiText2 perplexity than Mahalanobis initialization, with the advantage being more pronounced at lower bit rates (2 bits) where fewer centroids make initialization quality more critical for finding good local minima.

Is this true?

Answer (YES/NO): NO